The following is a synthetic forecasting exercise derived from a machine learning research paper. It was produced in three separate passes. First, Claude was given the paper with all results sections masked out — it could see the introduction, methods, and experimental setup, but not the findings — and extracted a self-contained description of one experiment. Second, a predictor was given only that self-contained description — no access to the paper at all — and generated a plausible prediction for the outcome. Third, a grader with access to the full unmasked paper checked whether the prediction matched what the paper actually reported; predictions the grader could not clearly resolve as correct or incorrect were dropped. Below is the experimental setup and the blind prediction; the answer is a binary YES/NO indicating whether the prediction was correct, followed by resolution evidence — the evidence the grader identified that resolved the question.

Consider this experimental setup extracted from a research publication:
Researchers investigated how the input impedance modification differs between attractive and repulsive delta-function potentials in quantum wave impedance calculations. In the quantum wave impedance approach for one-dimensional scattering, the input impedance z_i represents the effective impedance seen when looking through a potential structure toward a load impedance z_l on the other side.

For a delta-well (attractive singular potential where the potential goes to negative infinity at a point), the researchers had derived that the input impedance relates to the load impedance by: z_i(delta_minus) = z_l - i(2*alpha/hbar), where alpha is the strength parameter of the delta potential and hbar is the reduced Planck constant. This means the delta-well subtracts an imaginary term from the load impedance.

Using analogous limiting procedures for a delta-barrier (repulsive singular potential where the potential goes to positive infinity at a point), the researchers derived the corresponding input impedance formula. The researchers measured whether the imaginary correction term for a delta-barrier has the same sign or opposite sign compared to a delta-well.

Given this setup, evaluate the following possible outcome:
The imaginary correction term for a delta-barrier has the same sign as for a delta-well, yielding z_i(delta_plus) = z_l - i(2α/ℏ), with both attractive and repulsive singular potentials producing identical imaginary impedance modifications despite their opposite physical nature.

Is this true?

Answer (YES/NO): NO